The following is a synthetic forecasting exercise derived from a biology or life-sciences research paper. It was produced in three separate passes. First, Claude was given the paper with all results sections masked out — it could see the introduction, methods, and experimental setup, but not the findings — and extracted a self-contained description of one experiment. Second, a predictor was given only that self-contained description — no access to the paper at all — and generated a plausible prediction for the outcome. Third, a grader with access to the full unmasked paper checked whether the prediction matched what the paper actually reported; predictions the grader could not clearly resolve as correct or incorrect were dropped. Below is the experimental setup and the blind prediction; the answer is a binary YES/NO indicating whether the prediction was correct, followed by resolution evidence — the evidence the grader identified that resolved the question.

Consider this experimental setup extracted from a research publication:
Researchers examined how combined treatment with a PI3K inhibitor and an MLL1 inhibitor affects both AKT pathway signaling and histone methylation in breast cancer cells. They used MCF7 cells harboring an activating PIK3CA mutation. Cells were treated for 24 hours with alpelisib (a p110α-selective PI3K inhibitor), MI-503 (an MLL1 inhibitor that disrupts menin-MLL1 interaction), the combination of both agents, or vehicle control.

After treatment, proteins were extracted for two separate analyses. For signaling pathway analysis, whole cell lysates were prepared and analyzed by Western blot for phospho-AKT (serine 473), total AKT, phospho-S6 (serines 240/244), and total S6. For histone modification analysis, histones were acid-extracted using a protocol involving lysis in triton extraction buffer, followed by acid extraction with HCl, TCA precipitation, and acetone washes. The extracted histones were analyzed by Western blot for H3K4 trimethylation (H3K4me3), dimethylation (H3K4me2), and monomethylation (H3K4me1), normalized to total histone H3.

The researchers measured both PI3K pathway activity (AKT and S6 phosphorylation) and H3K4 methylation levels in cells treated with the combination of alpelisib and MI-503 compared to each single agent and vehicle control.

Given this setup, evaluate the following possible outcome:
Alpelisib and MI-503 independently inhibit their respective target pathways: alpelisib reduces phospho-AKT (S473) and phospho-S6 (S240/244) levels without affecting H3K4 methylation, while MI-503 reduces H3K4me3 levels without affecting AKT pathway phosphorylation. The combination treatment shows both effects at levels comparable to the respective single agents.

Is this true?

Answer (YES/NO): NO